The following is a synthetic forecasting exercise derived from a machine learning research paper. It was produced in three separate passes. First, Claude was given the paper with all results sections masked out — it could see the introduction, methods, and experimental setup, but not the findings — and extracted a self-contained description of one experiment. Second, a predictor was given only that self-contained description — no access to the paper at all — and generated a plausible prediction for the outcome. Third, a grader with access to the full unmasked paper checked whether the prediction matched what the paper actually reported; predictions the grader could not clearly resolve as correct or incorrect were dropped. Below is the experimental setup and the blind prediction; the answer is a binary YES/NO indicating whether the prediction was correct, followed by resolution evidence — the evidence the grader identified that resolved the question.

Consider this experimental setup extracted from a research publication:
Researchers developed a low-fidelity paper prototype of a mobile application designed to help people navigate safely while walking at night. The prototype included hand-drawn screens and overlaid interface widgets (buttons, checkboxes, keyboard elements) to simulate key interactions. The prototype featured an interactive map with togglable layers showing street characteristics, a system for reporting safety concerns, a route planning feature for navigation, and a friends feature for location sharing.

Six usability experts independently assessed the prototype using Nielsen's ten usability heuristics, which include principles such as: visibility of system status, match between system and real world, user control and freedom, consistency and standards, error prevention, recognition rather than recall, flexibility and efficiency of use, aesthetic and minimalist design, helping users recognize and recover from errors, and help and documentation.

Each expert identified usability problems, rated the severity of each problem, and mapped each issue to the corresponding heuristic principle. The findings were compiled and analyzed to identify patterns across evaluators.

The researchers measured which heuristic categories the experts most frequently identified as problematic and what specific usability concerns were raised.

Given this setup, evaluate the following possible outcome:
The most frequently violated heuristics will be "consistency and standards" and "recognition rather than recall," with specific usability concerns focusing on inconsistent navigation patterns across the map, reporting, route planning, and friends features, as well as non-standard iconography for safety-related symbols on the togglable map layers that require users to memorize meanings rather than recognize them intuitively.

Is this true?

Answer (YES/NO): NO